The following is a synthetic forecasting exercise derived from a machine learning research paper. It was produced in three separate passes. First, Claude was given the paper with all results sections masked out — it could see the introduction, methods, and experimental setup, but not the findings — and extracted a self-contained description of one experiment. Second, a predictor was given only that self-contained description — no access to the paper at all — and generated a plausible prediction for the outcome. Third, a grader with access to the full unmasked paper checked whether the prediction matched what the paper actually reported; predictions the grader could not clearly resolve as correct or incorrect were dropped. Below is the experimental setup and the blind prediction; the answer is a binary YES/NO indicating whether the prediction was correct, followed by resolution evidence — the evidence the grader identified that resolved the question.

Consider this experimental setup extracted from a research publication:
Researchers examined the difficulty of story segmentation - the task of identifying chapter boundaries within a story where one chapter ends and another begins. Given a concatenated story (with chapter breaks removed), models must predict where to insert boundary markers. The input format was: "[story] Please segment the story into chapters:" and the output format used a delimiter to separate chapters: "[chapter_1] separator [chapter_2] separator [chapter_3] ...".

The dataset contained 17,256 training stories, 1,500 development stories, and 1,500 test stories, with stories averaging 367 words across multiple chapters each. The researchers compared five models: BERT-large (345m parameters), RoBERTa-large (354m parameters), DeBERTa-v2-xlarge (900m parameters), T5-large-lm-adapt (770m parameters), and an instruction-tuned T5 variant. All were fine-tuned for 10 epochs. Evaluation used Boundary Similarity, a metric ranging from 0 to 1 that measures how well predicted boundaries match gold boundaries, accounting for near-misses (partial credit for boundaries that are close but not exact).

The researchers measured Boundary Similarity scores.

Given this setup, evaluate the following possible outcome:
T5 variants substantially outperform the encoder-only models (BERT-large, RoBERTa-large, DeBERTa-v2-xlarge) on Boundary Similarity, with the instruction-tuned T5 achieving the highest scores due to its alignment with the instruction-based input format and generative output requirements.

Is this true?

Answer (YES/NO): NO